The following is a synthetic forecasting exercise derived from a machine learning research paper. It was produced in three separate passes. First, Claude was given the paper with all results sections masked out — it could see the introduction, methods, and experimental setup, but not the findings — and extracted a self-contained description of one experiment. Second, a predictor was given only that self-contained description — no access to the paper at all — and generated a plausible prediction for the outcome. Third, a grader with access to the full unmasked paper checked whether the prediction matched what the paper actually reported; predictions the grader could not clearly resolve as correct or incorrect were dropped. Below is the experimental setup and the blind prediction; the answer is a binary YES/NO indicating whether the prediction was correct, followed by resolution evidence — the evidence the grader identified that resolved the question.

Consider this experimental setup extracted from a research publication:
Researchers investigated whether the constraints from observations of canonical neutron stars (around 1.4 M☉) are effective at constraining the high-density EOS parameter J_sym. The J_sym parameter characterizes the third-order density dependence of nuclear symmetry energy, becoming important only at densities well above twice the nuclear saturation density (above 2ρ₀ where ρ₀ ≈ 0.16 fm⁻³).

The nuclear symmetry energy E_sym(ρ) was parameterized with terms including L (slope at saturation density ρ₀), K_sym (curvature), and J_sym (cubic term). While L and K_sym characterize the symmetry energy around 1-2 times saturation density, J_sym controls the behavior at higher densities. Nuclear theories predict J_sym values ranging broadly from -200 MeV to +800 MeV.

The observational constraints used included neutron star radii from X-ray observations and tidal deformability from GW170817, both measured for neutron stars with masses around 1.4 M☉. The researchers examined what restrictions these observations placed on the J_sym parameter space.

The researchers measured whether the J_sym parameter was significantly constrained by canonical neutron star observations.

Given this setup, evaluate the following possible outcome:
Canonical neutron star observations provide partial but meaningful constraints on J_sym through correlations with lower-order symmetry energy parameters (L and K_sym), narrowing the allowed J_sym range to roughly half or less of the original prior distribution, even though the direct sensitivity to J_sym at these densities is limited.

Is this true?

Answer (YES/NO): NO